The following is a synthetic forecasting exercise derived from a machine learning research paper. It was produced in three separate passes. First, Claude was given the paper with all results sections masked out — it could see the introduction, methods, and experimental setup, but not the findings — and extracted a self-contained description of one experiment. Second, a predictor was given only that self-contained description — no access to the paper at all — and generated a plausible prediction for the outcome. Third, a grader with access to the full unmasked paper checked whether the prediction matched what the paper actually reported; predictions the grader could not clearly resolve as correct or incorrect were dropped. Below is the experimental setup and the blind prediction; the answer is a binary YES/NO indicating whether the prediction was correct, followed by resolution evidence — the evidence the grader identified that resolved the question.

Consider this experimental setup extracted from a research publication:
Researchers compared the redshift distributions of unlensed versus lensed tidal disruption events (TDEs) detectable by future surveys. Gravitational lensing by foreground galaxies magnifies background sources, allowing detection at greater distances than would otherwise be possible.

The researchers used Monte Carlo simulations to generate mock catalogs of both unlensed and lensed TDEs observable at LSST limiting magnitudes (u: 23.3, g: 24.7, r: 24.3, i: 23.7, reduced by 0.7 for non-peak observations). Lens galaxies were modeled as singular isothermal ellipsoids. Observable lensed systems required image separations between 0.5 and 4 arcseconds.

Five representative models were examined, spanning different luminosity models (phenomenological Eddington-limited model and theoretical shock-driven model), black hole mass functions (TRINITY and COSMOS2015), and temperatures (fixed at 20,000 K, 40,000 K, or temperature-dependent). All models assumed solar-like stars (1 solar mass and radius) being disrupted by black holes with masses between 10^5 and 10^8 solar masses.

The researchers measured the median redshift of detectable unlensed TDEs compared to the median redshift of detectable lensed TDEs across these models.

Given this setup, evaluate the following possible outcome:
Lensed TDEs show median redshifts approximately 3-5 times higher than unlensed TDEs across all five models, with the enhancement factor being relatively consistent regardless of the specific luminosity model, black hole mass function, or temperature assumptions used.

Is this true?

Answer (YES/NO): NO